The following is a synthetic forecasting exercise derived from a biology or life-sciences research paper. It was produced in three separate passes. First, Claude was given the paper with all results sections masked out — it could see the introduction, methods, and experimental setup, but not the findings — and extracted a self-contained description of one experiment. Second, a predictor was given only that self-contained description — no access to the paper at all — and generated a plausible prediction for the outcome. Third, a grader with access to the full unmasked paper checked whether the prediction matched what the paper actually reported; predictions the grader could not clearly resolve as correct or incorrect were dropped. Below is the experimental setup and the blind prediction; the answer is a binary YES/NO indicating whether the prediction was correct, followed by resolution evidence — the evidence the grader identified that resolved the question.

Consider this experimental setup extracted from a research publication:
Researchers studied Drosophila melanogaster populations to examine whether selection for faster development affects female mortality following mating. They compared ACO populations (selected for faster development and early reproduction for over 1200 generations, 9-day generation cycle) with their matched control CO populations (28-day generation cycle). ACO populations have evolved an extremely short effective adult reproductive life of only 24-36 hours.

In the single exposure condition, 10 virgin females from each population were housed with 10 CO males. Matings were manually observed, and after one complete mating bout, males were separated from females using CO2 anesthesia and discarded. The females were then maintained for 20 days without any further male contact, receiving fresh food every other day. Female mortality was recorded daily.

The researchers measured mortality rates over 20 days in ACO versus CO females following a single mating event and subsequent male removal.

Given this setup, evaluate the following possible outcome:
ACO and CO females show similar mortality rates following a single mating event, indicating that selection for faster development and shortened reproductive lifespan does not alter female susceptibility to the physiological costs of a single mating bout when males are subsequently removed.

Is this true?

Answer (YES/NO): YES